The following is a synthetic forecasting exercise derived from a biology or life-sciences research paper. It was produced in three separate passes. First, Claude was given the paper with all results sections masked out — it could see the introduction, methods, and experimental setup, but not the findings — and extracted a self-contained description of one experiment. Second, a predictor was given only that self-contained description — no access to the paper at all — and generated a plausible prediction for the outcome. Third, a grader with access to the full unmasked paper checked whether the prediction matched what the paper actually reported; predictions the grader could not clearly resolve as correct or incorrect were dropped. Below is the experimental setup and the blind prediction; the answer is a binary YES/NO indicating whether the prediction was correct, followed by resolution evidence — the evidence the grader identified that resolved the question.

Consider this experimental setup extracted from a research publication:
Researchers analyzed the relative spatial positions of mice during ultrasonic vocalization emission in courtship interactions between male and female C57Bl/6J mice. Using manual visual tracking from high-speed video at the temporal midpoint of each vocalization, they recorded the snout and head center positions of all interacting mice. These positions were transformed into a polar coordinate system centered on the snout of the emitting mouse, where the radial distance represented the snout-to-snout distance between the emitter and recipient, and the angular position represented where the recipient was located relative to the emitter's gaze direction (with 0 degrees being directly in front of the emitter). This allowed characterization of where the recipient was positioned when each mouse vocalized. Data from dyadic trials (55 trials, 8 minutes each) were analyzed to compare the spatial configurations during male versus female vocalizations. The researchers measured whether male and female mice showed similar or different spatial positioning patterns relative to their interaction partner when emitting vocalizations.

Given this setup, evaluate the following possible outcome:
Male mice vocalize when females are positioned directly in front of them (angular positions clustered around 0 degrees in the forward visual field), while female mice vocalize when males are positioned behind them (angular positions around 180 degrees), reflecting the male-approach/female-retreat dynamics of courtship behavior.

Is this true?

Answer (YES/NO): NO